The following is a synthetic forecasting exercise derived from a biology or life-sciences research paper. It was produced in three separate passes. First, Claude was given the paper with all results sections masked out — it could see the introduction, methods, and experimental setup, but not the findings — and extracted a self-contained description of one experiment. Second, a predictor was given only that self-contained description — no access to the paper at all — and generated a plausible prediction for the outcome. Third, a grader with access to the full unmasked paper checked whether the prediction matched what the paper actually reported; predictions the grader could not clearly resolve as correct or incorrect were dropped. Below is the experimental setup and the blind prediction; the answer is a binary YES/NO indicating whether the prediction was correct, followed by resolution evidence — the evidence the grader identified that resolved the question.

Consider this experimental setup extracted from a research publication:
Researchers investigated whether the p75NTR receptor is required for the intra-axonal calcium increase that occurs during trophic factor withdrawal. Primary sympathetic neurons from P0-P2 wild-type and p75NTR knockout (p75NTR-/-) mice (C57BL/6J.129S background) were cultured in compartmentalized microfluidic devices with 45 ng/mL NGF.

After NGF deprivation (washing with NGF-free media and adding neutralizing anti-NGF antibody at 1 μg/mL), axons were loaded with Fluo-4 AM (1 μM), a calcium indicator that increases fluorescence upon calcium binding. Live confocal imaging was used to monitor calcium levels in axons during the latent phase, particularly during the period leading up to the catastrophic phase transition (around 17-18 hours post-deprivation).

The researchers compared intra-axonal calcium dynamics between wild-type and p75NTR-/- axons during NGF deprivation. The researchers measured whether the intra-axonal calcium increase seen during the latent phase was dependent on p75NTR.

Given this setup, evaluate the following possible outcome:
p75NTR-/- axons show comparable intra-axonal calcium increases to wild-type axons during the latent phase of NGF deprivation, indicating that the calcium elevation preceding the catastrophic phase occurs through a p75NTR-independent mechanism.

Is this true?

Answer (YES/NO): NO